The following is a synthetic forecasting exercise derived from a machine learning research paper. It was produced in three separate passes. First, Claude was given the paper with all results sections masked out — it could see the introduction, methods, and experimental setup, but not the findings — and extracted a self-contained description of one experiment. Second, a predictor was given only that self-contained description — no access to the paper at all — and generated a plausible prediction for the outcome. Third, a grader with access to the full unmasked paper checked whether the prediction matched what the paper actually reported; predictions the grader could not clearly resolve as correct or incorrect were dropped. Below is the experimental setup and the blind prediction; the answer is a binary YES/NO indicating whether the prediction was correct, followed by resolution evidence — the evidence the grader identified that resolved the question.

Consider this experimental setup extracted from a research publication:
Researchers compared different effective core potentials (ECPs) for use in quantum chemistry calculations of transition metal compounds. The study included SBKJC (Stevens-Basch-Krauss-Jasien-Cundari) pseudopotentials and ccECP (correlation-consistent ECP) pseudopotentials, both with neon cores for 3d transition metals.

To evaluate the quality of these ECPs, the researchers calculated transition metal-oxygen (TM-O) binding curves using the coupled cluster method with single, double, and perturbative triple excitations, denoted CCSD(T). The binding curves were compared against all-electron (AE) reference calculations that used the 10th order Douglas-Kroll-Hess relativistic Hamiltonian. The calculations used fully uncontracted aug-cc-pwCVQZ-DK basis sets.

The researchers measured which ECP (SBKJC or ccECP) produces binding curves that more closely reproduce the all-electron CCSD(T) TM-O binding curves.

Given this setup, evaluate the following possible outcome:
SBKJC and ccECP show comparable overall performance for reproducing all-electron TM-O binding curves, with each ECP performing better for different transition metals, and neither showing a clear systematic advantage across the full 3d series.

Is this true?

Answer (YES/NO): NO